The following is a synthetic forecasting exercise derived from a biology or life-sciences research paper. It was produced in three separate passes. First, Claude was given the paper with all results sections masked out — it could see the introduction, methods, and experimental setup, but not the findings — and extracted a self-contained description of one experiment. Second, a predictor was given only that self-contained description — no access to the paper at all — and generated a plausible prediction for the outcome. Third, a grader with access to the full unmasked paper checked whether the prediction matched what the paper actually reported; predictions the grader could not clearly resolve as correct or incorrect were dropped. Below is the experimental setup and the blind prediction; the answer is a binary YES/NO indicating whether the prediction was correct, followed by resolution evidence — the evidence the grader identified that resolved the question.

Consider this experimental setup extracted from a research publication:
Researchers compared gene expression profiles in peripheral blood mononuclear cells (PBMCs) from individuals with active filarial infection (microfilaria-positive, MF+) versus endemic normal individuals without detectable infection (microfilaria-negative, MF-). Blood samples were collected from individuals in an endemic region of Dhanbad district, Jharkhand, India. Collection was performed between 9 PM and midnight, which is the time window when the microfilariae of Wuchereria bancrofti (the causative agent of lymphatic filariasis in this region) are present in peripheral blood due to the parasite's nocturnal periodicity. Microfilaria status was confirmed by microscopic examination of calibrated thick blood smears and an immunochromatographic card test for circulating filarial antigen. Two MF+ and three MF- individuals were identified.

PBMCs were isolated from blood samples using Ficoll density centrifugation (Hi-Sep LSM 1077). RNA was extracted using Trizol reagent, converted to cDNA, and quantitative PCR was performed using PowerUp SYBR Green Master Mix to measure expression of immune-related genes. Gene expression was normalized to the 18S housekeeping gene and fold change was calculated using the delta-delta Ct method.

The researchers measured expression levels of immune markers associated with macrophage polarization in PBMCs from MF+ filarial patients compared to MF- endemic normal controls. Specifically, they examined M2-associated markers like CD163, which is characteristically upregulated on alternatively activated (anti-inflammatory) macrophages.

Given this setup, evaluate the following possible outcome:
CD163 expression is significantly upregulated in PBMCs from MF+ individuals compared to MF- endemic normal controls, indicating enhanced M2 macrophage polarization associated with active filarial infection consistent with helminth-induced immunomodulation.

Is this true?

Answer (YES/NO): YES